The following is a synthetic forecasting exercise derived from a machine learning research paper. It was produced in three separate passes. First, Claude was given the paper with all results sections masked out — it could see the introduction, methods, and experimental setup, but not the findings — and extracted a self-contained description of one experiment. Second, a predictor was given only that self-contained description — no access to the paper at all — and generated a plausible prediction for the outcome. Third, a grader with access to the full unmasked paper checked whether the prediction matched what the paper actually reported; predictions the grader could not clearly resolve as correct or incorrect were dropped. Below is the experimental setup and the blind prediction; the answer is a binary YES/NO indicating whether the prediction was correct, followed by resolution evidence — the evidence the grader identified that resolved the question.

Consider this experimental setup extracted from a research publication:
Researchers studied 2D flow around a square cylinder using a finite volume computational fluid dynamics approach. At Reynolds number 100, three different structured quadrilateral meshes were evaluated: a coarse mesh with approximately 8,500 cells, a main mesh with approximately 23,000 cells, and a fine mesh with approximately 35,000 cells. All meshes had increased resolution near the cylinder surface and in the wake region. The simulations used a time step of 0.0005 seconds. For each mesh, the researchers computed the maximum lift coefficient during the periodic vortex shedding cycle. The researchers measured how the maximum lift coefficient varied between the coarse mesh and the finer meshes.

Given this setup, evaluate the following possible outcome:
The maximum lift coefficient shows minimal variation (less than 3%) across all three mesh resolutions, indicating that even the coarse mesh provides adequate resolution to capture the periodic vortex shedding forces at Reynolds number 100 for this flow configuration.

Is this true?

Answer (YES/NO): NO